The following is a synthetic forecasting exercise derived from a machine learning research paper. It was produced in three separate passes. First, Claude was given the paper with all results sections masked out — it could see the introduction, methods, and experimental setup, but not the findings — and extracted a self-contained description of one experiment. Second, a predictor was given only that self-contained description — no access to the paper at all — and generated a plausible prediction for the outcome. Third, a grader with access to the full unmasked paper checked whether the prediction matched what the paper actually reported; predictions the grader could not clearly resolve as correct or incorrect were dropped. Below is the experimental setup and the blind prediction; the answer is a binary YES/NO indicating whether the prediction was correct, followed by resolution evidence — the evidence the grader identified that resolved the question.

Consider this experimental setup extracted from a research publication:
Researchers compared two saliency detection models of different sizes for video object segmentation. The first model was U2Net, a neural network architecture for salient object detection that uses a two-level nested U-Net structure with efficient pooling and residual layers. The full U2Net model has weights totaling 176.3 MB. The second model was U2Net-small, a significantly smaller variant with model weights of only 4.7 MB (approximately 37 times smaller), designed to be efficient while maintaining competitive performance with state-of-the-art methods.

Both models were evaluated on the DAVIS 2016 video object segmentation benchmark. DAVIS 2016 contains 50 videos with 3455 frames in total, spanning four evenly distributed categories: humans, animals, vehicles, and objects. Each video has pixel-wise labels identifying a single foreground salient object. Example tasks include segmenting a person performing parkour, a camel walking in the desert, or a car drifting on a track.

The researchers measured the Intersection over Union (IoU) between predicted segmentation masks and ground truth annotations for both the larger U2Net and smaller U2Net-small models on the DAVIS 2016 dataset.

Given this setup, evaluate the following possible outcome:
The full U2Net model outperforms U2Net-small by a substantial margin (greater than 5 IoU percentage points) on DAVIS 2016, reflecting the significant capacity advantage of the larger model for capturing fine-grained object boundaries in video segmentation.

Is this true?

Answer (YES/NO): NO